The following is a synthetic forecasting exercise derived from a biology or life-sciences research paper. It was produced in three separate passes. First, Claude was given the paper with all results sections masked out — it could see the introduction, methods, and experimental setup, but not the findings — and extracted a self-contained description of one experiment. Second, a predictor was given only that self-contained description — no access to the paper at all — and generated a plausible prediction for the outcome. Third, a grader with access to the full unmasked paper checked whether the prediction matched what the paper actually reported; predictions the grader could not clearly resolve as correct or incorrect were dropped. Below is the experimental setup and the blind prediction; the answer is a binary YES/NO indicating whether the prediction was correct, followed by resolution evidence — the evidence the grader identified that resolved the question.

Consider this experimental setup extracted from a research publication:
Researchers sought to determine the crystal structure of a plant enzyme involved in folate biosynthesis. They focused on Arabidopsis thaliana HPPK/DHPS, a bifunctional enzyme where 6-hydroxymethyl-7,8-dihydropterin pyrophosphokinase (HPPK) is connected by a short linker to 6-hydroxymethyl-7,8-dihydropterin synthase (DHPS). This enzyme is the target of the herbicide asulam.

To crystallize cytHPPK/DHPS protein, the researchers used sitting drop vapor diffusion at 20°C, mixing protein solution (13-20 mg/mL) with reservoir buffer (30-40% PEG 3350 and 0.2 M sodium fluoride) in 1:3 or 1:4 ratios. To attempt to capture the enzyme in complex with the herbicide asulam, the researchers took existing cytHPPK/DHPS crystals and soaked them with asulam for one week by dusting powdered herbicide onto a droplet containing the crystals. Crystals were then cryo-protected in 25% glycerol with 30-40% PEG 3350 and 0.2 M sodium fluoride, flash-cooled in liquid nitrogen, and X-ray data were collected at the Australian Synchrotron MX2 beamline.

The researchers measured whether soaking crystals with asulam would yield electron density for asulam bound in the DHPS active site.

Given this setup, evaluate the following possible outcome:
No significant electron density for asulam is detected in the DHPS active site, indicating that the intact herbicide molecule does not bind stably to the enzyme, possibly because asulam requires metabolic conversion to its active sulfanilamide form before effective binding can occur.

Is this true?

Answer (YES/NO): NO